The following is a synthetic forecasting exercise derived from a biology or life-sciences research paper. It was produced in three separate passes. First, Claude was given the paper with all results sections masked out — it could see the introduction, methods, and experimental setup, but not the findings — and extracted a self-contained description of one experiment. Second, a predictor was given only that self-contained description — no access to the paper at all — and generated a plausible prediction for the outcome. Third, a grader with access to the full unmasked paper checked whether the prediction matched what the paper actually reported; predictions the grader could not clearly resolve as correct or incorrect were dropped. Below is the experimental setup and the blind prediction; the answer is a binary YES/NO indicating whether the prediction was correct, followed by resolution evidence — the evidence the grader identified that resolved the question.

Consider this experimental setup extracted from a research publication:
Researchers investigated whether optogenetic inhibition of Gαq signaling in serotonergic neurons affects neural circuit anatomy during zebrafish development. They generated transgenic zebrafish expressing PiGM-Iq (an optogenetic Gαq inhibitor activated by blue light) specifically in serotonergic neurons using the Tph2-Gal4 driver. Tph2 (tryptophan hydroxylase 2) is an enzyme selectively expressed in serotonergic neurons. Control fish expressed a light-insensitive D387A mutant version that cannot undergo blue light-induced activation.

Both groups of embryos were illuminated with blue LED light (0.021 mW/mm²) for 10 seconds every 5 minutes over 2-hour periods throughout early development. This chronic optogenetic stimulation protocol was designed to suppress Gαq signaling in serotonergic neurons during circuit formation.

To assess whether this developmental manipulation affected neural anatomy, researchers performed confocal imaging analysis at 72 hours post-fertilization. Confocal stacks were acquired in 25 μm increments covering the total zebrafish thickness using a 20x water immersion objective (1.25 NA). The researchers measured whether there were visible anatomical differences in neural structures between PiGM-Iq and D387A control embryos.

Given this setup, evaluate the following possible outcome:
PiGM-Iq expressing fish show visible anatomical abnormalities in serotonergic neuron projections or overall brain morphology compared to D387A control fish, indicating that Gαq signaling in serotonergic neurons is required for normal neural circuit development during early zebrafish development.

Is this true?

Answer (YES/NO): YES